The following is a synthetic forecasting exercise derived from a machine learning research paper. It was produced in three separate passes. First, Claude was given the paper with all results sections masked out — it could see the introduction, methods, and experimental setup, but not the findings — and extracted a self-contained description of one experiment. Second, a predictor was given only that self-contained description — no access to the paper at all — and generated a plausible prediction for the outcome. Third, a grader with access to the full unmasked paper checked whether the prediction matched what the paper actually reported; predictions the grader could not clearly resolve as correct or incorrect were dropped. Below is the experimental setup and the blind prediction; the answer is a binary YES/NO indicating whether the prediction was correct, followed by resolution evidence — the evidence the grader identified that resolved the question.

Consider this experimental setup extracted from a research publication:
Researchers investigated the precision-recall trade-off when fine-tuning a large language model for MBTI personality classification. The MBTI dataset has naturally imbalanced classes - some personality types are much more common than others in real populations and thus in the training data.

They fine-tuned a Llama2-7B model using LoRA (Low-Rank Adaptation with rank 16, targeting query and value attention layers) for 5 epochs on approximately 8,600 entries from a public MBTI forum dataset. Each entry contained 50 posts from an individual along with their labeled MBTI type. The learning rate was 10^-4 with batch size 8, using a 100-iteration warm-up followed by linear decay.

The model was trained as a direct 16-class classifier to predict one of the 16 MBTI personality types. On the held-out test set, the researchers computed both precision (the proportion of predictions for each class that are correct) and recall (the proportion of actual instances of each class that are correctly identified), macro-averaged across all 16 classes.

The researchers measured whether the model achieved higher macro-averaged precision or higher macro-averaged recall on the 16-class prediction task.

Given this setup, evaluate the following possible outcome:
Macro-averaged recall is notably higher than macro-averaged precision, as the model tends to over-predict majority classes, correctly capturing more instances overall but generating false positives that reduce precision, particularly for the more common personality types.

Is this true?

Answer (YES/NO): NO